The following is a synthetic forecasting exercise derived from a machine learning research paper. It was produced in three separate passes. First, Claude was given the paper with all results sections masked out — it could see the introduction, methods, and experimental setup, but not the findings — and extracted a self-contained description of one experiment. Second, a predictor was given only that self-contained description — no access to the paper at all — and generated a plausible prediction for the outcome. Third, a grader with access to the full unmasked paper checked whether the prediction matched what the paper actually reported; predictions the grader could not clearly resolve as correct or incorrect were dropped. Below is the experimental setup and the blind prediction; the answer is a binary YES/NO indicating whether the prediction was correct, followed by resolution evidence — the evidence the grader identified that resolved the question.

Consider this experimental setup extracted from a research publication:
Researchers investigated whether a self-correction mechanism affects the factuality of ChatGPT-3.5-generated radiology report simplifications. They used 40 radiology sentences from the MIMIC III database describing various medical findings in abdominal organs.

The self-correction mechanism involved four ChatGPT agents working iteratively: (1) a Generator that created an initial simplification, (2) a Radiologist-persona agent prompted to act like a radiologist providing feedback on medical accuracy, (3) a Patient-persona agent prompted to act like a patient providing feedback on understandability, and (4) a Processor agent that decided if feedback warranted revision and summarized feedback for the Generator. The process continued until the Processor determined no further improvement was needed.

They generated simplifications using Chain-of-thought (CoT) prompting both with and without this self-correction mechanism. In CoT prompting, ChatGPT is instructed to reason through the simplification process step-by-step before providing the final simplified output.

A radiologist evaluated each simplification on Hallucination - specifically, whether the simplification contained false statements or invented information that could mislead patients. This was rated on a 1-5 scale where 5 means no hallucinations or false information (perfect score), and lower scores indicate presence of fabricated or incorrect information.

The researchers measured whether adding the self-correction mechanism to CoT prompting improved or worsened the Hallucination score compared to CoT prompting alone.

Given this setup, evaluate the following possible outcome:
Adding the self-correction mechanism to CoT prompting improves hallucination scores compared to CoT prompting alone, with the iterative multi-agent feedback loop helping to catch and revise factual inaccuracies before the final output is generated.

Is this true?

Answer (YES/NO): NO